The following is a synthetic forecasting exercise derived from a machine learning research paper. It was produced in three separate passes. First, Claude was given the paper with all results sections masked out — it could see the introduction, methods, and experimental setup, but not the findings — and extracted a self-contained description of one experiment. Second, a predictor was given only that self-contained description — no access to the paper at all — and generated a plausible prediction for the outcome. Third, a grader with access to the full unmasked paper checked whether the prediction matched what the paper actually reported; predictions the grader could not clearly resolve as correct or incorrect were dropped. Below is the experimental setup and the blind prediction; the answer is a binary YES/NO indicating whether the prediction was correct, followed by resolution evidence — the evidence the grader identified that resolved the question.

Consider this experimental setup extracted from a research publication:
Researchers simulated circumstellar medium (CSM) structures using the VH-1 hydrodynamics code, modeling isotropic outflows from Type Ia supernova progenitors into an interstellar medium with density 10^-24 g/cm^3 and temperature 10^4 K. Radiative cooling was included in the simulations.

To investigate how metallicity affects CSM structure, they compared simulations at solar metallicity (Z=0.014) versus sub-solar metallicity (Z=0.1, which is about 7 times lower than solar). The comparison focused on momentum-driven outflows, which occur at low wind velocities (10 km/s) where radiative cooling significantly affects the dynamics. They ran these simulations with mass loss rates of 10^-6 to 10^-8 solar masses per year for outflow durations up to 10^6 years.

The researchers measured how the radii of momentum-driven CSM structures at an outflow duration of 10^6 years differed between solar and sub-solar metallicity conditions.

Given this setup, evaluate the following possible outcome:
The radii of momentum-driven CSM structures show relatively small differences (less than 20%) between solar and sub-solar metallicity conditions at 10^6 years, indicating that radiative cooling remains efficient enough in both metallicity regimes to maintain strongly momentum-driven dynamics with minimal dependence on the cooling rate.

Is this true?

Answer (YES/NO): NO